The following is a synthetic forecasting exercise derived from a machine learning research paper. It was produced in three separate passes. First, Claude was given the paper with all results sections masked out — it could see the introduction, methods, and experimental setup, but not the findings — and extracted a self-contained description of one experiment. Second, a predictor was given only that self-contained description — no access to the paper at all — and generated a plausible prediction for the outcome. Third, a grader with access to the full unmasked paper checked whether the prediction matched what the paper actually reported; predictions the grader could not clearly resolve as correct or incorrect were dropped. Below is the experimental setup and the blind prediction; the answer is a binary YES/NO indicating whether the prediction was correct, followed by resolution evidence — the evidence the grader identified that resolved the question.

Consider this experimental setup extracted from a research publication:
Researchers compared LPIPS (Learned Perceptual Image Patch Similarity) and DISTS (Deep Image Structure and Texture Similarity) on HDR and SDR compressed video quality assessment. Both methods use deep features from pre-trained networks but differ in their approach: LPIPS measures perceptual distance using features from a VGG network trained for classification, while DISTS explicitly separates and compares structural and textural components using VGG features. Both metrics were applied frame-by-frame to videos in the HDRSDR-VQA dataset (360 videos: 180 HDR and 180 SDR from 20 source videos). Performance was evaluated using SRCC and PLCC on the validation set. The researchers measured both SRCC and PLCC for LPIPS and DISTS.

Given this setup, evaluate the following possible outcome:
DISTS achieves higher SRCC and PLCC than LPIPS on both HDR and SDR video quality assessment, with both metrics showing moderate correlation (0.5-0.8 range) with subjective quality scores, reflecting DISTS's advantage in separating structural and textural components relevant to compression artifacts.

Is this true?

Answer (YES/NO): NO